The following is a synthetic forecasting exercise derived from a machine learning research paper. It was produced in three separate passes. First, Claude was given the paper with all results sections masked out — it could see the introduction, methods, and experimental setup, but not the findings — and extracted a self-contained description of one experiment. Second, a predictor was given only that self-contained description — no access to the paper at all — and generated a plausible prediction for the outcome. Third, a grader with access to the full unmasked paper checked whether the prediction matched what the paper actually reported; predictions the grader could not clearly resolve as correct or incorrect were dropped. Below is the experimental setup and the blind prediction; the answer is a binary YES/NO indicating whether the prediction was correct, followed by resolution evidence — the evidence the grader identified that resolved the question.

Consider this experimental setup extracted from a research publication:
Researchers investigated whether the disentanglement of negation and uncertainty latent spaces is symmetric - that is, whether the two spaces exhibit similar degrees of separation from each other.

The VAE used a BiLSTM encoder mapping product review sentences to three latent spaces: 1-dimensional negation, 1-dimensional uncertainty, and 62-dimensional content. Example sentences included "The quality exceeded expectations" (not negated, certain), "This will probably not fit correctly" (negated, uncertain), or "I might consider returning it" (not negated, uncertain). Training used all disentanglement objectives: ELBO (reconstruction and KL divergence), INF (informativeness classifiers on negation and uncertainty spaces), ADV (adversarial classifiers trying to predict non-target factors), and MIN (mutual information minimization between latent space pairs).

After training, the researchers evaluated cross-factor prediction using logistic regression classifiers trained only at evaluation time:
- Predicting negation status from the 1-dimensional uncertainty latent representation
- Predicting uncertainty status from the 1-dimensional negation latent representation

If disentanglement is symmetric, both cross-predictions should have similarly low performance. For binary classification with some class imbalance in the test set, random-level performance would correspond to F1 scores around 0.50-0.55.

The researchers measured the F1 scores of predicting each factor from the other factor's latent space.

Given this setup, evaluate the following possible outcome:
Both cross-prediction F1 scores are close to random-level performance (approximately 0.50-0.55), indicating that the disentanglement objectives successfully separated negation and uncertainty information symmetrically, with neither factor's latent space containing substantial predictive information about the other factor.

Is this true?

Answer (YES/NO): YES